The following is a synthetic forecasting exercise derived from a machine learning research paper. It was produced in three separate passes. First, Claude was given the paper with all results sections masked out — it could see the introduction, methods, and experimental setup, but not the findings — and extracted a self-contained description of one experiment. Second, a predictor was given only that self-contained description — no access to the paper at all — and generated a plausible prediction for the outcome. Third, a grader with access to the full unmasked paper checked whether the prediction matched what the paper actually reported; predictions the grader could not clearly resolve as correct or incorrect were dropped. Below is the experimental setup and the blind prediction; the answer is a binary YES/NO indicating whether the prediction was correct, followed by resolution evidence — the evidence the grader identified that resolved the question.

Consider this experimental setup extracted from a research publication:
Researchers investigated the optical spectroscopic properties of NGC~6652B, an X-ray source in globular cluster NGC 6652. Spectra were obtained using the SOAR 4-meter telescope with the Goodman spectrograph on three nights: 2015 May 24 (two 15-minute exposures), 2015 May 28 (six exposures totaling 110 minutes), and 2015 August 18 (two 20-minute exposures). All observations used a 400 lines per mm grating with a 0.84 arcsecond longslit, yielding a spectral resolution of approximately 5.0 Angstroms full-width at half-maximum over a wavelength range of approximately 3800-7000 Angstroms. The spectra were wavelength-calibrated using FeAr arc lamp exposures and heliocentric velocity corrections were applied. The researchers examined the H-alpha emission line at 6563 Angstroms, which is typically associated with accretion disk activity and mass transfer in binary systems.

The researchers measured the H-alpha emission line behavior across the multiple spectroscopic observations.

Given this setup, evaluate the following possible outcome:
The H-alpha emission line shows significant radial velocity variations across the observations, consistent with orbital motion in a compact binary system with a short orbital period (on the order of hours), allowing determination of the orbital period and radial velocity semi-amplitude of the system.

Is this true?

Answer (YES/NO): NO